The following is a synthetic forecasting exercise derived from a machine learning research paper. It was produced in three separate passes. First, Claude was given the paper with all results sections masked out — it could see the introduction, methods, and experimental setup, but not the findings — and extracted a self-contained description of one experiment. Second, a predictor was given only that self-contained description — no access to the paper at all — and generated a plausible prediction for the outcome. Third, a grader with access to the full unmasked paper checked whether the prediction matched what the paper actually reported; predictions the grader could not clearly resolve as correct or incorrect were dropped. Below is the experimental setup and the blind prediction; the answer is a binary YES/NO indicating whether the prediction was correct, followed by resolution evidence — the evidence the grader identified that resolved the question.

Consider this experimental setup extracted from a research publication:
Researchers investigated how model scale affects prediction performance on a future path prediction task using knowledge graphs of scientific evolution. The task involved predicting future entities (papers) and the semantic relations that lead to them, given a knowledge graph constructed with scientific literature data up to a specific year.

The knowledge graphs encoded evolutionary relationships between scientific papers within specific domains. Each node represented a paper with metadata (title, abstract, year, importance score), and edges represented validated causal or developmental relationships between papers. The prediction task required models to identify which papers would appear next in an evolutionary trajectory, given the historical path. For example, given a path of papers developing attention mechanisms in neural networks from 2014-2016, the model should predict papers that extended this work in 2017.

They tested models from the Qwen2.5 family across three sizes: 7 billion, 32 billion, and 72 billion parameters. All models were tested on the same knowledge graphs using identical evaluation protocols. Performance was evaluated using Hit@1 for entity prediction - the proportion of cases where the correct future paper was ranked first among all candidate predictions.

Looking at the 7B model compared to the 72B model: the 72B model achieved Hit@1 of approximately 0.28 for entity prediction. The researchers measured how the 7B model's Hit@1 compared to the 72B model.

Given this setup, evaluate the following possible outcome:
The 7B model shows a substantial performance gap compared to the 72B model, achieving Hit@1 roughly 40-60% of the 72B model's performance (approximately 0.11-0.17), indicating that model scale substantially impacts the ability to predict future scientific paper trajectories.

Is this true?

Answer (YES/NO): NO